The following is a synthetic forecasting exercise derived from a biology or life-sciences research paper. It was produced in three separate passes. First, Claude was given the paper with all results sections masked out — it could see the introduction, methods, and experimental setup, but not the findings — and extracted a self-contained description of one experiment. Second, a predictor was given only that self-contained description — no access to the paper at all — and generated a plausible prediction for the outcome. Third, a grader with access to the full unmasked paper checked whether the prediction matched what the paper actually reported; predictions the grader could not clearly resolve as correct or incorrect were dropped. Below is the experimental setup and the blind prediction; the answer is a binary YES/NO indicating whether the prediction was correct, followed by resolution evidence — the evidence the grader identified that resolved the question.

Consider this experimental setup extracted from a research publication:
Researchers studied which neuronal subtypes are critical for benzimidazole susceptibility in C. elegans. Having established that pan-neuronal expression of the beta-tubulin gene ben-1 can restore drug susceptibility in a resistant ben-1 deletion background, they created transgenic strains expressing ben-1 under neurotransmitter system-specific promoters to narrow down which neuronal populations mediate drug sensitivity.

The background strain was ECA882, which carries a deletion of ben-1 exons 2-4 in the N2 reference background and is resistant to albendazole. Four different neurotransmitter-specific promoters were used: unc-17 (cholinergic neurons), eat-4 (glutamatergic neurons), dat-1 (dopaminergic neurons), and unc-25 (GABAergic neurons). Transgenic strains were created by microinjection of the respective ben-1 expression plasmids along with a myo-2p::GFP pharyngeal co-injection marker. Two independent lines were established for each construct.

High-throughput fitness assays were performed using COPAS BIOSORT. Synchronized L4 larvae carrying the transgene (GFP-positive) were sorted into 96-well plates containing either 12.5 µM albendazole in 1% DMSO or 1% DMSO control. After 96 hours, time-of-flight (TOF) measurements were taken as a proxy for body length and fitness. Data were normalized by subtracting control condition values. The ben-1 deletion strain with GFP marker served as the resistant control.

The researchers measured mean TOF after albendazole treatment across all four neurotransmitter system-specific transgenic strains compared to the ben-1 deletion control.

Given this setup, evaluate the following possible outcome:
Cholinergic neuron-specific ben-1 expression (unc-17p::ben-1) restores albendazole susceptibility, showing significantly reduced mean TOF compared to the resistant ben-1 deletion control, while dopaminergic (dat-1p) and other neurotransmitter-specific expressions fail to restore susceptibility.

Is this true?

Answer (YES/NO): NO